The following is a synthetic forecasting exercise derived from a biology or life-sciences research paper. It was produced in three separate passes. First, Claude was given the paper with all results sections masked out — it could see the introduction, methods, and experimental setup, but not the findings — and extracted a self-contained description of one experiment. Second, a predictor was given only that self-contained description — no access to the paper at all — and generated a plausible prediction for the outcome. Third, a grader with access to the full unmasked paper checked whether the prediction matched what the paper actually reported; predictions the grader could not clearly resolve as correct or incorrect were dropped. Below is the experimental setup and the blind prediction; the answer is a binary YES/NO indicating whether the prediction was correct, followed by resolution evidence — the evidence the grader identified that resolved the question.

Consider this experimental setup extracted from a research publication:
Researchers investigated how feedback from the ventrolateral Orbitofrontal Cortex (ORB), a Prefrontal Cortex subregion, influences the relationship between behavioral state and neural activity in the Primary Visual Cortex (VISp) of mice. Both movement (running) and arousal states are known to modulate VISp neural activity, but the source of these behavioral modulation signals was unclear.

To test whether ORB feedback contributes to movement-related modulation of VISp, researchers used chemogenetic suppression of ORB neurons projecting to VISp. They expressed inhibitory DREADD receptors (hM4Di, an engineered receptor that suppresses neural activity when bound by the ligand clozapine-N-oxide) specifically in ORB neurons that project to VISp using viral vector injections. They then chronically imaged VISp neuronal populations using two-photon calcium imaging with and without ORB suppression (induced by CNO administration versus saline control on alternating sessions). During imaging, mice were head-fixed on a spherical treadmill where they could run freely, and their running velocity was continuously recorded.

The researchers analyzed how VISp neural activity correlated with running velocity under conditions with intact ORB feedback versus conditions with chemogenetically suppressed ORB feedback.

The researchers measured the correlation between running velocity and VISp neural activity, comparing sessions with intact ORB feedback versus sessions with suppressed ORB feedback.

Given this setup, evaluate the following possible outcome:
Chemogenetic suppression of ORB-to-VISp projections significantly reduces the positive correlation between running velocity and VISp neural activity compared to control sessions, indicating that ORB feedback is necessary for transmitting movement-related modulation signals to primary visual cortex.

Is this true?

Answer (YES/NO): NO